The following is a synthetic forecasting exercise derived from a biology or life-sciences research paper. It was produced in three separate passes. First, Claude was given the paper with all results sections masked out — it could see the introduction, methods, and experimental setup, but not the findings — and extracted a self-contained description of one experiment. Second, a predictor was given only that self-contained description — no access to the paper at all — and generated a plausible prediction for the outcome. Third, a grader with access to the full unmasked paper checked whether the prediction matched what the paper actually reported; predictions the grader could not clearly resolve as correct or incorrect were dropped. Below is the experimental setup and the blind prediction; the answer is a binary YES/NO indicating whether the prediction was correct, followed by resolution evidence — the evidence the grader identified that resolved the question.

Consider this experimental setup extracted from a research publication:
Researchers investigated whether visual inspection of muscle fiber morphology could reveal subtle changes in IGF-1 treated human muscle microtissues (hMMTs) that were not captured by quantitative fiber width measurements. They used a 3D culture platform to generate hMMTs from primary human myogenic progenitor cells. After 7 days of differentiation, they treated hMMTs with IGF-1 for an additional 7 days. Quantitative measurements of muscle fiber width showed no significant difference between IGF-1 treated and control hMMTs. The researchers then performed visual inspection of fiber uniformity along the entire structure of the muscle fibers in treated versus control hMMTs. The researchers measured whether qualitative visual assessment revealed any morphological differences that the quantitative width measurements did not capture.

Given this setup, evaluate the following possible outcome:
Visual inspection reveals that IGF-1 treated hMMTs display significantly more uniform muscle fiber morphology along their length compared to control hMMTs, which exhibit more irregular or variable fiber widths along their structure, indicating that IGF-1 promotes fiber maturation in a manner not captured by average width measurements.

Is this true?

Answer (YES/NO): YES